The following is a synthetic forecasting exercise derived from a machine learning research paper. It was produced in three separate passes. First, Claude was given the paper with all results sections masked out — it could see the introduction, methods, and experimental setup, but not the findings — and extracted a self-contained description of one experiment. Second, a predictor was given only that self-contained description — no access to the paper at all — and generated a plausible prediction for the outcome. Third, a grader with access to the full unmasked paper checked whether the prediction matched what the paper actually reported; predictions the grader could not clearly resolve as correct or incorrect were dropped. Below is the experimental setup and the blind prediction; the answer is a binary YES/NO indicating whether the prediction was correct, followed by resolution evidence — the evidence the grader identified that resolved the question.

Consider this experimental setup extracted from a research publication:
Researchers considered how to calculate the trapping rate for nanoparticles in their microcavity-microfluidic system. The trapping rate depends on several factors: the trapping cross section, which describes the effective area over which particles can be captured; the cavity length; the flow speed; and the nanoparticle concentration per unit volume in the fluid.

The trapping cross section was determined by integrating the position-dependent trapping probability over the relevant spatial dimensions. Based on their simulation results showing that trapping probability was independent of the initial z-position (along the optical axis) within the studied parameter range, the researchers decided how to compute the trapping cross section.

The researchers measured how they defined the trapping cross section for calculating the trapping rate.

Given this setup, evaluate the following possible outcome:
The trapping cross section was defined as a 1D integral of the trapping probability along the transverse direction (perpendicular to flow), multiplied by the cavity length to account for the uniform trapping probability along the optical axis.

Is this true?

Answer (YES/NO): NO